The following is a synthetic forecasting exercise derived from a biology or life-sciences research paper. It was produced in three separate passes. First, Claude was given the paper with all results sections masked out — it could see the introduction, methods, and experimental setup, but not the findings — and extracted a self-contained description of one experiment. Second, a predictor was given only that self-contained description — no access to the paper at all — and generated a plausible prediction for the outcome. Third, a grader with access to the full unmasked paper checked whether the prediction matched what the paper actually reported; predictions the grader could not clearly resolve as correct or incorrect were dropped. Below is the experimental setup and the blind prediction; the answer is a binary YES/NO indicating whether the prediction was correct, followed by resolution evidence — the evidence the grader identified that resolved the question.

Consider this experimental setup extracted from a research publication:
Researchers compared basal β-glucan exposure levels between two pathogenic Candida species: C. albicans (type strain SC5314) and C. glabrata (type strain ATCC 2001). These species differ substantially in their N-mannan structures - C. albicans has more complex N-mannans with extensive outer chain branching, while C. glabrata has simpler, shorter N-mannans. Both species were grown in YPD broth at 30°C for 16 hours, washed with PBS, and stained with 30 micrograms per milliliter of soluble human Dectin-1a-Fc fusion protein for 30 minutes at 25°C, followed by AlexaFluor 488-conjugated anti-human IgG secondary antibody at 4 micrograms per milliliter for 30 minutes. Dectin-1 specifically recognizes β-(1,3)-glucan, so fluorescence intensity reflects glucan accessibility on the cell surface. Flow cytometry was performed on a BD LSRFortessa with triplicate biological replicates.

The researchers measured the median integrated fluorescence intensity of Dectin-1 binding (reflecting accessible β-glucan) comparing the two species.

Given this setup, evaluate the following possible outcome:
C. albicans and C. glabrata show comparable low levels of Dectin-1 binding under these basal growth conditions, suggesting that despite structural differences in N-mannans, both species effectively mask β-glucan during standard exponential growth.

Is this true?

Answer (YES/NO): NO